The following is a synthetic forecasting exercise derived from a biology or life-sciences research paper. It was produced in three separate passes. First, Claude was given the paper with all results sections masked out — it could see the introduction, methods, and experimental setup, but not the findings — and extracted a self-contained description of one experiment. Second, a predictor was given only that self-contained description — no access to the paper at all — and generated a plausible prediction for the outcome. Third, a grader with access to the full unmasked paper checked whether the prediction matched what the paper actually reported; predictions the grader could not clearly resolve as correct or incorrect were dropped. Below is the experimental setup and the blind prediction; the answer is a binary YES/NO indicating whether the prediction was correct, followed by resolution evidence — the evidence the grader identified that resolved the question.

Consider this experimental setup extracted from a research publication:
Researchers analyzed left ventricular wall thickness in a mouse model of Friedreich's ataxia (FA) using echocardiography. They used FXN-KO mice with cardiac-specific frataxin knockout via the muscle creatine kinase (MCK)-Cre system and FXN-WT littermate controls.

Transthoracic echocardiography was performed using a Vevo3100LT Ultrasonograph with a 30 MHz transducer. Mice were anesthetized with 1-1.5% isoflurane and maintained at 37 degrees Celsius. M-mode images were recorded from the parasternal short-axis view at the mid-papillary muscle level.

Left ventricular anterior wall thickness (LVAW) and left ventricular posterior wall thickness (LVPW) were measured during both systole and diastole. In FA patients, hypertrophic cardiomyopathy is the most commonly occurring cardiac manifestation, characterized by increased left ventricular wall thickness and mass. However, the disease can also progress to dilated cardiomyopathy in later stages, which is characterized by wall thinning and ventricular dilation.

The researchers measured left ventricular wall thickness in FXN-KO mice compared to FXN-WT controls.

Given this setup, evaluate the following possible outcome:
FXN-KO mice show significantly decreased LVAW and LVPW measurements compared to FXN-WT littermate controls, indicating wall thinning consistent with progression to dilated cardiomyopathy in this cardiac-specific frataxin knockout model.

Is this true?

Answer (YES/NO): NO